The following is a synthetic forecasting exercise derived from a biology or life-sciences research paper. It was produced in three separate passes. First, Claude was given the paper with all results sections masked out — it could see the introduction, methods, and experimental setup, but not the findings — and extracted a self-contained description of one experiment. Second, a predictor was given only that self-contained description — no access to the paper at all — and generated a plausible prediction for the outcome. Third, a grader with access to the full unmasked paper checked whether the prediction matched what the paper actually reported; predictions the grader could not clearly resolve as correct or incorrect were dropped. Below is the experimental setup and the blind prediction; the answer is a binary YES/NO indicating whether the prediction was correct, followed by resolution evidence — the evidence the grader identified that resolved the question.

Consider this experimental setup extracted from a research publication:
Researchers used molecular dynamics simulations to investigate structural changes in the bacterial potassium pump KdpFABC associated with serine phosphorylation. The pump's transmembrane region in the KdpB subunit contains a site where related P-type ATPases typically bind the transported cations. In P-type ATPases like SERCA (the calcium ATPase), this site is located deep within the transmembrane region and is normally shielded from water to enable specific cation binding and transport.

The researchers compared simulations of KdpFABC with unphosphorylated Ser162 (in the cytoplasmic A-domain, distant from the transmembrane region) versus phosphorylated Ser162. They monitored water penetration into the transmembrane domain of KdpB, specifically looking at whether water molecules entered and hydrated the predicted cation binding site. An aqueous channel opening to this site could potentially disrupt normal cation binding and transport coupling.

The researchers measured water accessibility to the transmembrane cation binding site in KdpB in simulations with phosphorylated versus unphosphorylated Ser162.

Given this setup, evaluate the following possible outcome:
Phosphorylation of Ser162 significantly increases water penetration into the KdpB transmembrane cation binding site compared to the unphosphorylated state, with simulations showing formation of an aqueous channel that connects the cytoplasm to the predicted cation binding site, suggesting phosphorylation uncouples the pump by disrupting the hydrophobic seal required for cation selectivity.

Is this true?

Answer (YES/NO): YES